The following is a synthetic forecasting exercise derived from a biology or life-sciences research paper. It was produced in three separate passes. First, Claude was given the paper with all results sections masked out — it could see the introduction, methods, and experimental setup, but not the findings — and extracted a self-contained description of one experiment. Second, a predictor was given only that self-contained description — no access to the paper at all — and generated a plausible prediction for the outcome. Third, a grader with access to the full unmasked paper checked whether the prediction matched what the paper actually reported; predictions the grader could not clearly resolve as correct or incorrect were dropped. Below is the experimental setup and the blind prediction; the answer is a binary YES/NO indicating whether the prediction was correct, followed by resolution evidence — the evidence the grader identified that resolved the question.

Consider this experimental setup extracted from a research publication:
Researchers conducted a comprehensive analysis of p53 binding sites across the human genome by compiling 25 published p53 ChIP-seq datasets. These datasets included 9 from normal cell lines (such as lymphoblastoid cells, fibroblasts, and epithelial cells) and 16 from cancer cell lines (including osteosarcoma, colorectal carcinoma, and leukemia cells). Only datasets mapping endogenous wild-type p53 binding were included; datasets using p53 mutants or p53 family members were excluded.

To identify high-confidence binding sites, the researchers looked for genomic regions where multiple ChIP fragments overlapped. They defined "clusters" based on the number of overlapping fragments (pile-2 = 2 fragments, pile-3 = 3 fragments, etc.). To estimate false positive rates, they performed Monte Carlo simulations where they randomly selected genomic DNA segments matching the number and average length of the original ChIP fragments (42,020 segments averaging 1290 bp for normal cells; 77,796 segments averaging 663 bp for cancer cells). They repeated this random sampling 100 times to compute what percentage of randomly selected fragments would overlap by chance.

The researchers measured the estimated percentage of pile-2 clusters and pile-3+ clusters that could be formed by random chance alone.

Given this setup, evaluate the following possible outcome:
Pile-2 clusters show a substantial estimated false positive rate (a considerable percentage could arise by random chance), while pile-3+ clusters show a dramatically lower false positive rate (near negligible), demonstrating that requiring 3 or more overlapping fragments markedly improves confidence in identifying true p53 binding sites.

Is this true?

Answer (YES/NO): YES